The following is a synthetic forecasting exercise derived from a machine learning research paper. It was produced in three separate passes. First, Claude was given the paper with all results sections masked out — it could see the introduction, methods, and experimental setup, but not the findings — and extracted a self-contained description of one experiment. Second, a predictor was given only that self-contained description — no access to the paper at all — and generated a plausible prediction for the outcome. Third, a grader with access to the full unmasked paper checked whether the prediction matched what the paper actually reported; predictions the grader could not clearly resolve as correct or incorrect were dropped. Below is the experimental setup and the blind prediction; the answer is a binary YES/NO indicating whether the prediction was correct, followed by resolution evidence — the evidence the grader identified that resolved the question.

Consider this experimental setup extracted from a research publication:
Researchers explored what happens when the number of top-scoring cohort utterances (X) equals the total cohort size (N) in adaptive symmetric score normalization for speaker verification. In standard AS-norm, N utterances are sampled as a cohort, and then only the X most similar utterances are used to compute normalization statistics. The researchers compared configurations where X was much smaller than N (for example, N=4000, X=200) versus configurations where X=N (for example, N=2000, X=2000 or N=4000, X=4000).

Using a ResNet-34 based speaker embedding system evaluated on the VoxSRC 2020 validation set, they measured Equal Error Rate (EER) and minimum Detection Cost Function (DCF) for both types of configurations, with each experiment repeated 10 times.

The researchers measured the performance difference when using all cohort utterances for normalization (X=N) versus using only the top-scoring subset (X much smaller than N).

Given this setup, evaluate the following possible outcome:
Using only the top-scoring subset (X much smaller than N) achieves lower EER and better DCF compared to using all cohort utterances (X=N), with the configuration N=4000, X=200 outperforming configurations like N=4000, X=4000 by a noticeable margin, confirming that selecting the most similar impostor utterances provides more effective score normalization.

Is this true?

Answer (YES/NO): YES